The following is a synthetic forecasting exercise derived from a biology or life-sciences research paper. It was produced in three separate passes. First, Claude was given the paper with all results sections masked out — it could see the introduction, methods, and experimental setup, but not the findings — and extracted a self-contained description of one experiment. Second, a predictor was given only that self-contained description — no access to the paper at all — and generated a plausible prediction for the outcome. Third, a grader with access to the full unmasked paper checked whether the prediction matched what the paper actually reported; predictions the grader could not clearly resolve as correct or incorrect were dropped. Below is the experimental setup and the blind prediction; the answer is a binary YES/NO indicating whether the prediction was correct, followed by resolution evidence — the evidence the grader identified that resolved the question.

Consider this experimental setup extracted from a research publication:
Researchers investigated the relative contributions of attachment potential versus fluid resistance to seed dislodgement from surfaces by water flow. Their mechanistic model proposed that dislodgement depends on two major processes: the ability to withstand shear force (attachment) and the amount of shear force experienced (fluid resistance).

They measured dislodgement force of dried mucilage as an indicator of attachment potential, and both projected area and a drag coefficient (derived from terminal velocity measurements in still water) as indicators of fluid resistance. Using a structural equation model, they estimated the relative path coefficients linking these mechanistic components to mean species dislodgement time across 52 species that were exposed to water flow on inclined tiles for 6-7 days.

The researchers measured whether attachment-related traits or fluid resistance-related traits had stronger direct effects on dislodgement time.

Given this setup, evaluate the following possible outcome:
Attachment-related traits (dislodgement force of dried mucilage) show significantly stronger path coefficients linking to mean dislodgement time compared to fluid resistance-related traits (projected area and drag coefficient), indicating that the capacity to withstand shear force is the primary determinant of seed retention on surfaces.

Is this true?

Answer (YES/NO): YES